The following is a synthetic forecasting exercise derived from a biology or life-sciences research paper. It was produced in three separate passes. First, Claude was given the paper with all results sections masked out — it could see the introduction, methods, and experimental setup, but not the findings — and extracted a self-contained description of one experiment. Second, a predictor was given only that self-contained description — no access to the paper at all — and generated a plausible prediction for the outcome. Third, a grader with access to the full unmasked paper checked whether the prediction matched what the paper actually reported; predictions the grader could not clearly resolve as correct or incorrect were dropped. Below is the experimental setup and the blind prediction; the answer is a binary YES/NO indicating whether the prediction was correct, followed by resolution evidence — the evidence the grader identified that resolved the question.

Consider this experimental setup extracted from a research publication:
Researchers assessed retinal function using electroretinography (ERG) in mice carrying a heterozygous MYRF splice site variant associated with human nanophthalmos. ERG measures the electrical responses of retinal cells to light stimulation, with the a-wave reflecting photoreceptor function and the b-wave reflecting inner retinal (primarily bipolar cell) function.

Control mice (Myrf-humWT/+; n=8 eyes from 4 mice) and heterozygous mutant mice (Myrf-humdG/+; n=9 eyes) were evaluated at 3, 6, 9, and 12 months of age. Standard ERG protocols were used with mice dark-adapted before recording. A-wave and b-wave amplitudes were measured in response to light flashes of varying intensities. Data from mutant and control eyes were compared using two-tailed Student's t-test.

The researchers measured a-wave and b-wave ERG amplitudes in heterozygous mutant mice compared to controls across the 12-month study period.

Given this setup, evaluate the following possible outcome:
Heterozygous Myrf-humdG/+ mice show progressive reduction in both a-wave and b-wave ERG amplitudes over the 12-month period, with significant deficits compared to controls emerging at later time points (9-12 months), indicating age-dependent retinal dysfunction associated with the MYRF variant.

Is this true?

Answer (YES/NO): NO